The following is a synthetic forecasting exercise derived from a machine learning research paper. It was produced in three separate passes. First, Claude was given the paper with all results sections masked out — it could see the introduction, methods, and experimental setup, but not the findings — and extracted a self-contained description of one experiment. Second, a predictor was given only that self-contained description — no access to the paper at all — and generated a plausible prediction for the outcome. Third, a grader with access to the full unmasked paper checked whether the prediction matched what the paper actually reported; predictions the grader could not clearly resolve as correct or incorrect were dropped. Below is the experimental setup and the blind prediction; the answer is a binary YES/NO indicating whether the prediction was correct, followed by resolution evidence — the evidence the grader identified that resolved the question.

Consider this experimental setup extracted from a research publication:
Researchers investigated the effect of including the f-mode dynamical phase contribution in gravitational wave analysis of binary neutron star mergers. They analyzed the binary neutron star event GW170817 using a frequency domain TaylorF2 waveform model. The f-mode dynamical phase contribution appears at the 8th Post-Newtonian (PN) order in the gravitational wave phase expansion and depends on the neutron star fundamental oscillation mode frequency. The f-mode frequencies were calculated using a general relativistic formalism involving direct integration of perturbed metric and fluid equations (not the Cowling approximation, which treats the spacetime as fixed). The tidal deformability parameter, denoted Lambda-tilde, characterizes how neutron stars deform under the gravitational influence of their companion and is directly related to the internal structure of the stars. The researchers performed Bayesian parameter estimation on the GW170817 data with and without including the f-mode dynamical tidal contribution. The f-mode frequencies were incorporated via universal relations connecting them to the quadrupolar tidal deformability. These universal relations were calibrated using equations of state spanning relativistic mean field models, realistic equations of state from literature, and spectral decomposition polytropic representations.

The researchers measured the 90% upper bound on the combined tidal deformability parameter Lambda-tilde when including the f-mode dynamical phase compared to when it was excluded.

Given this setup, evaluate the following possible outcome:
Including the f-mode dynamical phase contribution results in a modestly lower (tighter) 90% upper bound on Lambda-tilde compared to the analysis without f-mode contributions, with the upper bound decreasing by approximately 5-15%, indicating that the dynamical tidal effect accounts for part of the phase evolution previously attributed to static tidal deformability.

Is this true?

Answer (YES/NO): NO